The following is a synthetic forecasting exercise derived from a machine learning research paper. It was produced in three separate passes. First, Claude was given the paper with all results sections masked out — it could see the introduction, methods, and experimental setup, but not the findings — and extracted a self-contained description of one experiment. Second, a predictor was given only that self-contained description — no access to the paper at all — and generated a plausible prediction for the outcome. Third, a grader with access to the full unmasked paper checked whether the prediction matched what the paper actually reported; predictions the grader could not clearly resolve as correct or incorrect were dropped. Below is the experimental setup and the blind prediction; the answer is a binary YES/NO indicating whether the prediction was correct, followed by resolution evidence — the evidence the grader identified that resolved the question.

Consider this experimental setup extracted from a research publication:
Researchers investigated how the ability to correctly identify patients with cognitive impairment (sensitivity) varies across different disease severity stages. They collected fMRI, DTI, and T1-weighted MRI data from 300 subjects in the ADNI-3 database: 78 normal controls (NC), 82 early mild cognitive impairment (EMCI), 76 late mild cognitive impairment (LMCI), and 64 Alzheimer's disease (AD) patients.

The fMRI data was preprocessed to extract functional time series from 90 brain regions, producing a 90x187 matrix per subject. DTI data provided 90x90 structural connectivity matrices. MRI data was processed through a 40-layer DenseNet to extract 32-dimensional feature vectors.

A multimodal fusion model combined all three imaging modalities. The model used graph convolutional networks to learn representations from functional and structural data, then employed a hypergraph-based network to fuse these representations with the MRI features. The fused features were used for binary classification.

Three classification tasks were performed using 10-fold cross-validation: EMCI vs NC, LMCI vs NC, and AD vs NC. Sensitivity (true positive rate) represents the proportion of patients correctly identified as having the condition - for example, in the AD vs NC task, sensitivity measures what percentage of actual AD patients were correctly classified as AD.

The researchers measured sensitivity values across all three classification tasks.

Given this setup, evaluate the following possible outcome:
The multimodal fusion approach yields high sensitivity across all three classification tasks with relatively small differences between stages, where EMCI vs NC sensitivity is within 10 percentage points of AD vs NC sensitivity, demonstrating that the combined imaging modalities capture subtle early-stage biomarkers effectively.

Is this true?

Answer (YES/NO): YES